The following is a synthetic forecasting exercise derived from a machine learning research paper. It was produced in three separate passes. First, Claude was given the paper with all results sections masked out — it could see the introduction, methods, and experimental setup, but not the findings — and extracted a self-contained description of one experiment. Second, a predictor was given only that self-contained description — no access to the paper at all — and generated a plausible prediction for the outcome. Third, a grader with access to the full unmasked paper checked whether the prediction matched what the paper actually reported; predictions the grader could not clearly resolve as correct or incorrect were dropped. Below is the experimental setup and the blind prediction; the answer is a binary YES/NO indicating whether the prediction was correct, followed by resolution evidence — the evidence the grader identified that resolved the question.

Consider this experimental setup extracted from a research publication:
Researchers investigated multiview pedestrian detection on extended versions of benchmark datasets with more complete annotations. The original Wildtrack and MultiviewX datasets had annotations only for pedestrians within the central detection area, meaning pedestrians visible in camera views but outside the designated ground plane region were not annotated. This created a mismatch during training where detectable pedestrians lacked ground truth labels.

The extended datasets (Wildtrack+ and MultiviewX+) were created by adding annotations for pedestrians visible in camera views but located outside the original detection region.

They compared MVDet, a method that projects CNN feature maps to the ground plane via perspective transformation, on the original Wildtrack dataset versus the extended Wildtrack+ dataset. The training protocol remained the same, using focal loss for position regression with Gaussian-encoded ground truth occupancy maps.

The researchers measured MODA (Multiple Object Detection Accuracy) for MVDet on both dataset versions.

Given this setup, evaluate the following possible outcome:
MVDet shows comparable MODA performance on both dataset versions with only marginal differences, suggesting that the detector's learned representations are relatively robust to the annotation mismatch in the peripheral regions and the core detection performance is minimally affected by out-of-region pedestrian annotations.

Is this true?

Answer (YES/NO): YES